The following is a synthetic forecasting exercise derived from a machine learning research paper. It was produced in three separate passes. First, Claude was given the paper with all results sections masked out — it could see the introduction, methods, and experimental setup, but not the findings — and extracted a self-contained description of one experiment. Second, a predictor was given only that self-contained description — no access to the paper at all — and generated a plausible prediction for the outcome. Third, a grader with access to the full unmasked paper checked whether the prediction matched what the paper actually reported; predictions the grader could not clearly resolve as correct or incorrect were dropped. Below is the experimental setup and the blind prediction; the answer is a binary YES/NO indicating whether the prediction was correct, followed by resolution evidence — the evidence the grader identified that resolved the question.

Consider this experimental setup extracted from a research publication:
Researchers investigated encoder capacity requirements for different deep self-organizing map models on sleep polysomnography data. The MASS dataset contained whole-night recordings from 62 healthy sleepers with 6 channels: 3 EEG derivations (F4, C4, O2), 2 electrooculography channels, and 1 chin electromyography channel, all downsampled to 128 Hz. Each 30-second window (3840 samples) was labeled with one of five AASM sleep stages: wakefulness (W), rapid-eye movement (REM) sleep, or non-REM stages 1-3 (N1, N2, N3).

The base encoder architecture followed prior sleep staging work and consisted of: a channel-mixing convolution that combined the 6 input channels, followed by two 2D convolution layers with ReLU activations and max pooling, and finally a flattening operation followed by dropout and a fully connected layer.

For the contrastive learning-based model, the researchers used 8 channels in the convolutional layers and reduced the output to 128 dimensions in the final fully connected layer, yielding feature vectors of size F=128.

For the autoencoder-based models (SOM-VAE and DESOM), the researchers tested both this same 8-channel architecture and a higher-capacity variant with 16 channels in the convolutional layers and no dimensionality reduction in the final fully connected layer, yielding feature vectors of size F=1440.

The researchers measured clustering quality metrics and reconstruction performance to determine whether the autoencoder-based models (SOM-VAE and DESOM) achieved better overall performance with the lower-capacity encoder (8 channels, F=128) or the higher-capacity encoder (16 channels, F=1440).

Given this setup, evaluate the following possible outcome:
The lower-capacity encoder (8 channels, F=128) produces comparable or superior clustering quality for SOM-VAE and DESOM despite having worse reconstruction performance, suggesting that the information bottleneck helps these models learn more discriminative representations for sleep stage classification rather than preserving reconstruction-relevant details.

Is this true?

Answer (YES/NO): NO